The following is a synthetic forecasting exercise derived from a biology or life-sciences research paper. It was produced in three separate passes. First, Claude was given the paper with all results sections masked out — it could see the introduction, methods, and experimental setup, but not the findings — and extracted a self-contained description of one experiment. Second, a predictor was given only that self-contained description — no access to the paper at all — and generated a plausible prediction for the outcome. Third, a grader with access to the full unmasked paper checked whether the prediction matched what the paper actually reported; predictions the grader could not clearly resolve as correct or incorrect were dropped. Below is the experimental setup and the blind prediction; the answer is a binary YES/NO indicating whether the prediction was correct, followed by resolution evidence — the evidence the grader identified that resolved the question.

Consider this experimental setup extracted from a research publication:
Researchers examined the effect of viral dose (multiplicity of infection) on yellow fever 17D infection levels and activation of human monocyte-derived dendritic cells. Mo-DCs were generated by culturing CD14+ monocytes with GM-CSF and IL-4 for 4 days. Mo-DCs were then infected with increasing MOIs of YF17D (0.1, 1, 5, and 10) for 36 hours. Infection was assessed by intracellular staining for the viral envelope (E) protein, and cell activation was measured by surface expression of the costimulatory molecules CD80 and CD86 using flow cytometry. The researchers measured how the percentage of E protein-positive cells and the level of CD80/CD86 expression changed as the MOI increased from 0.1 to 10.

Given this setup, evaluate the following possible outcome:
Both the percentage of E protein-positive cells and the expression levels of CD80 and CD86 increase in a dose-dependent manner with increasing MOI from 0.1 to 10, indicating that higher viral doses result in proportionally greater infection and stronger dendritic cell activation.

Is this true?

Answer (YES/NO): YES